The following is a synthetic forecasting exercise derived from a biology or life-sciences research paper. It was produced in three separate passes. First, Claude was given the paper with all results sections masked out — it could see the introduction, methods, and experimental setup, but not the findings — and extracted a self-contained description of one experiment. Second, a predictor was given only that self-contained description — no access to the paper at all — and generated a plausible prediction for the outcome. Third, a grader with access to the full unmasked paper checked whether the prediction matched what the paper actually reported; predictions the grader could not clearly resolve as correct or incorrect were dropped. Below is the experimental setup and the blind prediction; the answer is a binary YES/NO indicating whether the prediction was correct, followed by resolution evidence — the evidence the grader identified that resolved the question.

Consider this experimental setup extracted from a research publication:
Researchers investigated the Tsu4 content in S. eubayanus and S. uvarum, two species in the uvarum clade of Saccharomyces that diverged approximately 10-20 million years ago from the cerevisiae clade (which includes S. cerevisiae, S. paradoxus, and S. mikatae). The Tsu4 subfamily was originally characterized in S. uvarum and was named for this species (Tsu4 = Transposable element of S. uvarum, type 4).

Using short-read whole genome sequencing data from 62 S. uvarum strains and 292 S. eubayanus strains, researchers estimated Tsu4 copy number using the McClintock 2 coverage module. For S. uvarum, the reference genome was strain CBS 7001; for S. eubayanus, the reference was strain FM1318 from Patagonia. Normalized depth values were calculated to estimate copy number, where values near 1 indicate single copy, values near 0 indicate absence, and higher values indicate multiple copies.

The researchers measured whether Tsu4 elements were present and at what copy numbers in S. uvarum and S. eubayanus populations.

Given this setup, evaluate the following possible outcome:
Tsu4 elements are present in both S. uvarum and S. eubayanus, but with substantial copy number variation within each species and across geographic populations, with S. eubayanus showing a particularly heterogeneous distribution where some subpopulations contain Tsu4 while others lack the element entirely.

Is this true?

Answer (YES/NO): NO